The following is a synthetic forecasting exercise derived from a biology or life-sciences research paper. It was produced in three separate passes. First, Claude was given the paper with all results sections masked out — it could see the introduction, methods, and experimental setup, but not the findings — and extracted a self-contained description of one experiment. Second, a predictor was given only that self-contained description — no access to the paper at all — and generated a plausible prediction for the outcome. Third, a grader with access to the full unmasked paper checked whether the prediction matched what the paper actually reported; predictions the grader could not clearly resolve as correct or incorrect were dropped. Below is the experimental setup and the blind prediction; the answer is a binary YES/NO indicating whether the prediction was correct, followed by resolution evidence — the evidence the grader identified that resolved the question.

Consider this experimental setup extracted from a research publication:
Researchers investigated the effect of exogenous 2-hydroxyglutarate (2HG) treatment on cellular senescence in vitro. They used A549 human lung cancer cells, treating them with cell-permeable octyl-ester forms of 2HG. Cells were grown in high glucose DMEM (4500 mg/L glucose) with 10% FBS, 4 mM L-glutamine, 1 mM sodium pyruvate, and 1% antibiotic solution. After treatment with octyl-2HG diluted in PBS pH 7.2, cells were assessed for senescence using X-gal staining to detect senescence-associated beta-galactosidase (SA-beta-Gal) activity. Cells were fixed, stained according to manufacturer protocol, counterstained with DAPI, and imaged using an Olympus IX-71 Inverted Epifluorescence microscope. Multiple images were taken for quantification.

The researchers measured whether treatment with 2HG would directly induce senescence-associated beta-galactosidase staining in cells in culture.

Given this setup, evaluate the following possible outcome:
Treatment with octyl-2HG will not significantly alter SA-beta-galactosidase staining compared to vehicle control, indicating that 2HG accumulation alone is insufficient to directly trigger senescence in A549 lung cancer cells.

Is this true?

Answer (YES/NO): NO